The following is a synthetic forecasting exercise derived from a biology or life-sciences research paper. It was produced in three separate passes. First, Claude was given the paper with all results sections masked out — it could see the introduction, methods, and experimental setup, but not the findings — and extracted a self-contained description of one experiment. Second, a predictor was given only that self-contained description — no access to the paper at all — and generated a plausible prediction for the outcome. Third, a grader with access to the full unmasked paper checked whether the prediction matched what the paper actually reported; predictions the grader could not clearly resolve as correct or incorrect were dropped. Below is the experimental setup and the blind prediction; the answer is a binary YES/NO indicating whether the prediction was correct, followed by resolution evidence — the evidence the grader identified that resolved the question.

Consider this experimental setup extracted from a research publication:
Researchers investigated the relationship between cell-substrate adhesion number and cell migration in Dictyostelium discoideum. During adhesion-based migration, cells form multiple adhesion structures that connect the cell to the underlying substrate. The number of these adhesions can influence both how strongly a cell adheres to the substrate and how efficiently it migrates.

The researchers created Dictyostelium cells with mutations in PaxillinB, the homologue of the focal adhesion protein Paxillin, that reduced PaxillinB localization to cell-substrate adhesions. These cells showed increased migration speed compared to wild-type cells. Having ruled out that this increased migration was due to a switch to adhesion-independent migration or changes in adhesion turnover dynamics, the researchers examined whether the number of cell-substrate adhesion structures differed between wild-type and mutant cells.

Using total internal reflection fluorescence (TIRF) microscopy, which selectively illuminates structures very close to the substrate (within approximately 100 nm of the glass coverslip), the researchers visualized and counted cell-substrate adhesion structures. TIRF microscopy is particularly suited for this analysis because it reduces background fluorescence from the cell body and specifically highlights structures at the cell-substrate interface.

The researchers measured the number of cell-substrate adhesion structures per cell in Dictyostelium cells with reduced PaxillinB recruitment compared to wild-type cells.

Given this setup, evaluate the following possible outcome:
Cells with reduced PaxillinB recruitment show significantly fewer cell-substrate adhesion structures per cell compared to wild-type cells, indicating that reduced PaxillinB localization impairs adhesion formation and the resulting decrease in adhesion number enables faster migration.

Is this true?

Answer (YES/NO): YES